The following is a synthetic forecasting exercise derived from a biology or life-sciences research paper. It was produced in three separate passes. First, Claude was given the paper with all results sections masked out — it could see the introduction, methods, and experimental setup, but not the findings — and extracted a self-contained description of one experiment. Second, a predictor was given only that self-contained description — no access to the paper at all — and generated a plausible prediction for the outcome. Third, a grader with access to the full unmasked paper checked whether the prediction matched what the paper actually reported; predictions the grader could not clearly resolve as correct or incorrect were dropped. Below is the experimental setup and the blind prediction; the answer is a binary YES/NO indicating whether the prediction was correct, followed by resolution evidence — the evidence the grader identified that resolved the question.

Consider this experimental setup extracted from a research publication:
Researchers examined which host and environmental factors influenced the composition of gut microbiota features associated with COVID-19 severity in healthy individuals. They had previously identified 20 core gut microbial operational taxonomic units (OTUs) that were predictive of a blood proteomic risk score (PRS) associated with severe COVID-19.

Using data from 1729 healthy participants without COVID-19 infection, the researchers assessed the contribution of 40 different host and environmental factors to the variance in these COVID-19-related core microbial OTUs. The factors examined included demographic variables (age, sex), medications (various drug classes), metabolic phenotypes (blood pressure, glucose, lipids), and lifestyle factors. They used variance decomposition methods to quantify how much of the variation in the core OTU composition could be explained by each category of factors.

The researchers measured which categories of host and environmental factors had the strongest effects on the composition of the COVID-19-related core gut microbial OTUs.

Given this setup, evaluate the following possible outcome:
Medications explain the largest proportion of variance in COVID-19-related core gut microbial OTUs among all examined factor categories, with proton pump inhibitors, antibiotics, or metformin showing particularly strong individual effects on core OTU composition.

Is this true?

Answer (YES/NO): NO